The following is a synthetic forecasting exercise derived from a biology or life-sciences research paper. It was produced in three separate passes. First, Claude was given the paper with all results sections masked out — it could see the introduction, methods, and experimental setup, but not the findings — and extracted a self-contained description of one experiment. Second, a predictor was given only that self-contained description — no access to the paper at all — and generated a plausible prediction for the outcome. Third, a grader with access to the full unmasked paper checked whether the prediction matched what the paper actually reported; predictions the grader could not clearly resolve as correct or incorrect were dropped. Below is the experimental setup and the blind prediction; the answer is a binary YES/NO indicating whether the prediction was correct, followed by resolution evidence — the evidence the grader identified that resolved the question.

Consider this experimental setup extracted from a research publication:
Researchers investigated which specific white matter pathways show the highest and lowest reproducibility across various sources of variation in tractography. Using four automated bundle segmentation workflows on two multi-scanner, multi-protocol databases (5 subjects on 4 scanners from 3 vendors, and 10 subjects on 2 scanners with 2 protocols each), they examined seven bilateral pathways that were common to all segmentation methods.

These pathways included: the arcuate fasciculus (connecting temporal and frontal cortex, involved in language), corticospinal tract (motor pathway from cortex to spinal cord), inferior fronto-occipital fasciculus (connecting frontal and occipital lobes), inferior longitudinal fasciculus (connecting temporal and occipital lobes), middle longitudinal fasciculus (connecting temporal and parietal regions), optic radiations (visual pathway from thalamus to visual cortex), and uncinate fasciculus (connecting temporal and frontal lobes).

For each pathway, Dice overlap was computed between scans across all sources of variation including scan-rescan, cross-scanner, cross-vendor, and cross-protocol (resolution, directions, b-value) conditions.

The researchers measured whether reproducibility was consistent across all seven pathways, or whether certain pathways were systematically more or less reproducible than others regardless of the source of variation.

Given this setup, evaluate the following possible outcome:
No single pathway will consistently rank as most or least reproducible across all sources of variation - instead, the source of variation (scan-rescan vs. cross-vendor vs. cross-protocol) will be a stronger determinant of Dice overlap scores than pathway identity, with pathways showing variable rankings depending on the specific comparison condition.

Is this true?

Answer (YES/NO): NO